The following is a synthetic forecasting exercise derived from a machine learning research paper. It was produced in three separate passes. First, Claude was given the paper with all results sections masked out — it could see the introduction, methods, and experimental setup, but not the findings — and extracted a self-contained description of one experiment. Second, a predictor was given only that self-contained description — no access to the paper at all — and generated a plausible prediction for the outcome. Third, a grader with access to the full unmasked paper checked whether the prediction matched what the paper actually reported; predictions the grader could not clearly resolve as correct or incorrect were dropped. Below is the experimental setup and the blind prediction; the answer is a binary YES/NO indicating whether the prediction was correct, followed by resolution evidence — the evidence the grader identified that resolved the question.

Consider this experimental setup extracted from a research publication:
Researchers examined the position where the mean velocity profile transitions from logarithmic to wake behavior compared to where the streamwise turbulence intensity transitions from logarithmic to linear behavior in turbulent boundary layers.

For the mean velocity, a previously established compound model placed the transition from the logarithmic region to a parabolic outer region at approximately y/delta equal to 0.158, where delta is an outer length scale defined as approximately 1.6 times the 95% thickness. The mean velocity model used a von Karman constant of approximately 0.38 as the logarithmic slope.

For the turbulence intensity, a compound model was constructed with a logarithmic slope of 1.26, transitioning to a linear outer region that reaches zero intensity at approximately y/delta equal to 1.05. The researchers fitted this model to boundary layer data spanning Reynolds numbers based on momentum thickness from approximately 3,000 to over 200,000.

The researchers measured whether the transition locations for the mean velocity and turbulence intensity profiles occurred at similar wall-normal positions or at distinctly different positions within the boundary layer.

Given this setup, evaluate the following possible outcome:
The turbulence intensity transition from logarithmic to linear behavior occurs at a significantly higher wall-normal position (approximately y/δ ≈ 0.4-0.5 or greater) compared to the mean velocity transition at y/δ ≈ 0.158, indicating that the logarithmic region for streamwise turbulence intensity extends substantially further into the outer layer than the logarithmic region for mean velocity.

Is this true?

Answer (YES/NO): NO